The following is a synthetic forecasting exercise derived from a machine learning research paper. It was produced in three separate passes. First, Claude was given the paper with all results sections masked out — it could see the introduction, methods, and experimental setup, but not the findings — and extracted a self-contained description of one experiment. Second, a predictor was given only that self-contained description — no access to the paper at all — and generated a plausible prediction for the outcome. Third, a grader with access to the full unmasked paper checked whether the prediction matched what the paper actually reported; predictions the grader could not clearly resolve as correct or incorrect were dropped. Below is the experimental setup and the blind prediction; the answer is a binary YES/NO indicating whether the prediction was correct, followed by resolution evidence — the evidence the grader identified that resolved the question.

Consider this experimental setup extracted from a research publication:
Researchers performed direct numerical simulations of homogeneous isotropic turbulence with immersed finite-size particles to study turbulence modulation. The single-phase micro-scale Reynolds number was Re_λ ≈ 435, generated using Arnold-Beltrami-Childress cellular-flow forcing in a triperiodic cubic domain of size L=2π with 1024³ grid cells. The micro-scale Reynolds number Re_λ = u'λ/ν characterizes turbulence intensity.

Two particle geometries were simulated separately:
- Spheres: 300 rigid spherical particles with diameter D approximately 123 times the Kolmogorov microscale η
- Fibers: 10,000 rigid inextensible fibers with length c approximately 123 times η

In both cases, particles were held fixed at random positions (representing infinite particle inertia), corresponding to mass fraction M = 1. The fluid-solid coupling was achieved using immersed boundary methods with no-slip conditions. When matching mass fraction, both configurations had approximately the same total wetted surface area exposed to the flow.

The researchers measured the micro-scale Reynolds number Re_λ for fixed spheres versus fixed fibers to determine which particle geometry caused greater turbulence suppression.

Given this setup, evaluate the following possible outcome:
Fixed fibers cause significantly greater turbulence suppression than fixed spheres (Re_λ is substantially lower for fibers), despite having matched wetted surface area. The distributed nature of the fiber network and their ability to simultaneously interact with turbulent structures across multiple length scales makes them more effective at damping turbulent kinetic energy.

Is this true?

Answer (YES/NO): NO